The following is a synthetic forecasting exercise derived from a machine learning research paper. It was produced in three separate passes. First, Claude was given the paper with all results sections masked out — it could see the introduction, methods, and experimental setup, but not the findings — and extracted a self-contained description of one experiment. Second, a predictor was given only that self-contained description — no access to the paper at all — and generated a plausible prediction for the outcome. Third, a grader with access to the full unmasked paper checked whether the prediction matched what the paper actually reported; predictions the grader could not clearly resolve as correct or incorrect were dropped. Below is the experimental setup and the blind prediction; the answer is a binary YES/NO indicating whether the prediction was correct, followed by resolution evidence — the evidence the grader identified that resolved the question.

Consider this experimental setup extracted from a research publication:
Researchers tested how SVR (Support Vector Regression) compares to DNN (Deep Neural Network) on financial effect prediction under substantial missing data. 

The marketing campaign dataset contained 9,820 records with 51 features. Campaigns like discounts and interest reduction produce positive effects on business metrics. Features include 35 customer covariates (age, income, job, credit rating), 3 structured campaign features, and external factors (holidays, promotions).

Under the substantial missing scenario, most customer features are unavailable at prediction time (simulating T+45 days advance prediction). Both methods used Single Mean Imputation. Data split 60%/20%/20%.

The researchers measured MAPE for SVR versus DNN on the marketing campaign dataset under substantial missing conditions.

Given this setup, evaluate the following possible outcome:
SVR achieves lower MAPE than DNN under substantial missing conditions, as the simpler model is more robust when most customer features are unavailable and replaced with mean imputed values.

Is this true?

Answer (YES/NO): NO